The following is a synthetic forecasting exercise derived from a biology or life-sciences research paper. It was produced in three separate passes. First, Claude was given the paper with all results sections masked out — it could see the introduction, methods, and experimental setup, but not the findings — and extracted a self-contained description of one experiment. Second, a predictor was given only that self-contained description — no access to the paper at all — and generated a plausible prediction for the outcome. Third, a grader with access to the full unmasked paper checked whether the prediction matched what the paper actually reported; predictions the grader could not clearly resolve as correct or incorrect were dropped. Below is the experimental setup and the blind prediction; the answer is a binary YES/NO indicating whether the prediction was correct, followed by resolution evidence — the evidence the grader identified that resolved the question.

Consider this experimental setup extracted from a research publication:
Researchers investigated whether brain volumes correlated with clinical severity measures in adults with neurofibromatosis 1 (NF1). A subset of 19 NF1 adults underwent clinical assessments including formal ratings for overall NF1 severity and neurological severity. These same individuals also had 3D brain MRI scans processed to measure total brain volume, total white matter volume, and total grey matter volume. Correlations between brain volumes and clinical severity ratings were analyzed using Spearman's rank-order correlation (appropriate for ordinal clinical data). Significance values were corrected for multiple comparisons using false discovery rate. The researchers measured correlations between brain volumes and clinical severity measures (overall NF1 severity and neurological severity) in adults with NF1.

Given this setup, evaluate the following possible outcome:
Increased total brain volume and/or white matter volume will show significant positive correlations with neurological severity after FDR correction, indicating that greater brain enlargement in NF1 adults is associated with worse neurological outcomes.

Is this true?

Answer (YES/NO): NO